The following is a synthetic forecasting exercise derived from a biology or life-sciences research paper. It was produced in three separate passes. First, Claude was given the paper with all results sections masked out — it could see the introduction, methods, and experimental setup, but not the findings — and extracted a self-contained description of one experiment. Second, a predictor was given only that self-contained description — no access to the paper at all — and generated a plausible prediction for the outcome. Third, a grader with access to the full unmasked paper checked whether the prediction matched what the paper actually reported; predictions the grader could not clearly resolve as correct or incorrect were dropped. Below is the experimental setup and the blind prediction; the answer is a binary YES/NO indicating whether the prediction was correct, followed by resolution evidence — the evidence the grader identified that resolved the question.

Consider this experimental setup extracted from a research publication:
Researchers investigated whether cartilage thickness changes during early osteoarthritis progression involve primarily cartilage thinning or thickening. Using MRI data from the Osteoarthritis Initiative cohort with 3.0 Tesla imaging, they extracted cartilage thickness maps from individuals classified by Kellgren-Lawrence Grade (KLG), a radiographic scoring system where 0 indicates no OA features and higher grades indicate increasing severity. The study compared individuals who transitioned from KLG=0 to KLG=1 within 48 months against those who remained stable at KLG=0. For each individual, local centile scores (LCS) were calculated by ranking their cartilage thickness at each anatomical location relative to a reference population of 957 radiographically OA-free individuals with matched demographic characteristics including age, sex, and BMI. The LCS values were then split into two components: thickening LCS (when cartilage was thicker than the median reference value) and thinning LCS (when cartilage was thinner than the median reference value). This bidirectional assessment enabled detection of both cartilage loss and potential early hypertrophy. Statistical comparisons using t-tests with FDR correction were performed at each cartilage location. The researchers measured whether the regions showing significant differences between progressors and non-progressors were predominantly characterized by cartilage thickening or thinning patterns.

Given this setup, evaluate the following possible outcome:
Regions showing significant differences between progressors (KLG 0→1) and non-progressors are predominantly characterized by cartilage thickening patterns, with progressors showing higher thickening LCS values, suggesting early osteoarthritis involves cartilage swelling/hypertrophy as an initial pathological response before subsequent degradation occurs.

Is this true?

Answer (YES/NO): YES